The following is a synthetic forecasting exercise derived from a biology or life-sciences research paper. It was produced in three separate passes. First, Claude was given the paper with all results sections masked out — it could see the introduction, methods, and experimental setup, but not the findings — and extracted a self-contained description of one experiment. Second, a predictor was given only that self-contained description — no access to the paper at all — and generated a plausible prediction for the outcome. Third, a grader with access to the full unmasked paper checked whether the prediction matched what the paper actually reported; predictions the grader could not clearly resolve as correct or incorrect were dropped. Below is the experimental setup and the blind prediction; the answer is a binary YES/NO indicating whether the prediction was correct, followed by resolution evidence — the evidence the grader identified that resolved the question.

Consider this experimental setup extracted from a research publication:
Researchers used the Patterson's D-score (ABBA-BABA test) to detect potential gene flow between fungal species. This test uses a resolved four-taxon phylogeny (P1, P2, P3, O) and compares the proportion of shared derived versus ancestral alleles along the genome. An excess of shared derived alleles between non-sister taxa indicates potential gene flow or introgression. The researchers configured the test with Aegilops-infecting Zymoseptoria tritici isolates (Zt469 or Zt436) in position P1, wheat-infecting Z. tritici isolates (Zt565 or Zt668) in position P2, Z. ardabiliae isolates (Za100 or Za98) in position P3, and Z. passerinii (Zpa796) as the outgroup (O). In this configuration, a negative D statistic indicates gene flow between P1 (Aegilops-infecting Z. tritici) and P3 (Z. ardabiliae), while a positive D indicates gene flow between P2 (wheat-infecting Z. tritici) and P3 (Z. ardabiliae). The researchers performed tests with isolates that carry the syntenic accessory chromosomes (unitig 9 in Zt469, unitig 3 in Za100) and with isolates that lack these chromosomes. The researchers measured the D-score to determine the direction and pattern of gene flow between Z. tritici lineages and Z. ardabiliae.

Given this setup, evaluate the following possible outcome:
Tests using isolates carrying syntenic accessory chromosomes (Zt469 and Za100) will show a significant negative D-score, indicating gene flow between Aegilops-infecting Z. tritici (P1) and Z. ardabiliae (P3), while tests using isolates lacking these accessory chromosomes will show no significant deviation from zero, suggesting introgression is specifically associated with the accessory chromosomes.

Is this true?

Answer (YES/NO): NO